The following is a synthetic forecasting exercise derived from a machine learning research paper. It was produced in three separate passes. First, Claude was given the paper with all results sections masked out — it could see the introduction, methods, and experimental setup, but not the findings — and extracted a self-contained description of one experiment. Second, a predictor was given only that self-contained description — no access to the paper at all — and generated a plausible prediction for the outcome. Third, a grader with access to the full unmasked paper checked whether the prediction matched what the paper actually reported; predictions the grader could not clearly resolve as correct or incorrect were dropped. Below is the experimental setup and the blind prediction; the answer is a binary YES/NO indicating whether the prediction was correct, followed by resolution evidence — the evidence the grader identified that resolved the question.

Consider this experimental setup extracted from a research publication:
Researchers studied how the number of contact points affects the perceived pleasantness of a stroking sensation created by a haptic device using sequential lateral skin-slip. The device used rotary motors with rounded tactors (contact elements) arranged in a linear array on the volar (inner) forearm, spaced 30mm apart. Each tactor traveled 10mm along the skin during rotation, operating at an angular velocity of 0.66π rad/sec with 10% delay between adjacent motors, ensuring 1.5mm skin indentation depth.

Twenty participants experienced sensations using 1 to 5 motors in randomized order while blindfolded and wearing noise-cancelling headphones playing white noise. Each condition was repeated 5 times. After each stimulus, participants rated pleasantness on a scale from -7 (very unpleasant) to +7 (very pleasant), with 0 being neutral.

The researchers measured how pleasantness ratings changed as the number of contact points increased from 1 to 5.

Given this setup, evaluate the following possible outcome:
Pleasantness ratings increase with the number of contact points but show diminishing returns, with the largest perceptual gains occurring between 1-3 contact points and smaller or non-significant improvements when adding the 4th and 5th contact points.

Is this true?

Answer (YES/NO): NO